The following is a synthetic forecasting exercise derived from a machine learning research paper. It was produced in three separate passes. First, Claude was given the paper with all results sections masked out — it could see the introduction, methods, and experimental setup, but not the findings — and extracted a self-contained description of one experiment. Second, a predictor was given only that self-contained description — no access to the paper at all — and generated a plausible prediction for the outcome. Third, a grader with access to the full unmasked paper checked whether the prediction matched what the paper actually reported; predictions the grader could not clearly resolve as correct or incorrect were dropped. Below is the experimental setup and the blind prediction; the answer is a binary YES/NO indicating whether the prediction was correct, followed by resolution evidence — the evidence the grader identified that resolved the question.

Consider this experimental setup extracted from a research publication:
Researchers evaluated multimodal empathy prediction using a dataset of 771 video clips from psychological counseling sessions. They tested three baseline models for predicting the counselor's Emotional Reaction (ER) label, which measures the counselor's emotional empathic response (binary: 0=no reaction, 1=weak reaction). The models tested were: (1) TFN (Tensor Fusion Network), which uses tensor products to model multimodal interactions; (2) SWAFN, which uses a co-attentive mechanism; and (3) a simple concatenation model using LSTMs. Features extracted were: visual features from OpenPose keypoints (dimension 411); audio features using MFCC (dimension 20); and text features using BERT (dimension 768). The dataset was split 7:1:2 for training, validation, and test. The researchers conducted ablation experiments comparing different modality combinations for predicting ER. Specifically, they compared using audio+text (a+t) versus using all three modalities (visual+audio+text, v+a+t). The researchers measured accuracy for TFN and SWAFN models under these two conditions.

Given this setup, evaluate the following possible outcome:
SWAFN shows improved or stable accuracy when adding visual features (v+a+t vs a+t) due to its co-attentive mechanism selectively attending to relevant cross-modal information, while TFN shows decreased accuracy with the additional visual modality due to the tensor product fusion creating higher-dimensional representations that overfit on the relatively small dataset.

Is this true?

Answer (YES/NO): NO